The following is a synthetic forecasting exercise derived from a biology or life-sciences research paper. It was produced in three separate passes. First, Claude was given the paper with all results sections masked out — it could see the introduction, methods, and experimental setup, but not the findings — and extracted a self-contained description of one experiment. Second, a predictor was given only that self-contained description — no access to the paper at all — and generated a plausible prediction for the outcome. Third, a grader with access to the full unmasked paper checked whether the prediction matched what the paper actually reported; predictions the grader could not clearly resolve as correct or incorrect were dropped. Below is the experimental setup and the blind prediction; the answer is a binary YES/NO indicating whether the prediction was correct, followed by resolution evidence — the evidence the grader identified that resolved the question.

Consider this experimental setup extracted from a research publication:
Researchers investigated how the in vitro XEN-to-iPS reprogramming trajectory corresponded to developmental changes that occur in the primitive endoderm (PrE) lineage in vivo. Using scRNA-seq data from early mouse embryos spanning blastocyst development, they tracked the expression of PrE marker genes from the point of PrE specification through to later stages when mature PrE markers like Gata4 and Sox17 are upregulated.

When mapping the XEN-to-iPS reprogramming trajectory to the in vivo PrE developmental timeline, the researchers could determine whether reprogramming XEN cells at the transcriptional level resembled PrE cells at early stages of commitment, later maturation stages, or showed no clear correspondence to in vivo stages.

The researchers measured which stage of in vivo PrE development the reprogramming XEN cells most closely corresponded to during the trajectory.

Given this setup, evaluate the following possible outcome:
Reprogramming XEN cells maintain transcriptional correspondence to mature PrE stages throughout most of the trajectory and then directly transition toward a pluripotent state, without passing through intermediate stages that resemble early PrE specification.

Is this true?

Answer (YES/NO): NO